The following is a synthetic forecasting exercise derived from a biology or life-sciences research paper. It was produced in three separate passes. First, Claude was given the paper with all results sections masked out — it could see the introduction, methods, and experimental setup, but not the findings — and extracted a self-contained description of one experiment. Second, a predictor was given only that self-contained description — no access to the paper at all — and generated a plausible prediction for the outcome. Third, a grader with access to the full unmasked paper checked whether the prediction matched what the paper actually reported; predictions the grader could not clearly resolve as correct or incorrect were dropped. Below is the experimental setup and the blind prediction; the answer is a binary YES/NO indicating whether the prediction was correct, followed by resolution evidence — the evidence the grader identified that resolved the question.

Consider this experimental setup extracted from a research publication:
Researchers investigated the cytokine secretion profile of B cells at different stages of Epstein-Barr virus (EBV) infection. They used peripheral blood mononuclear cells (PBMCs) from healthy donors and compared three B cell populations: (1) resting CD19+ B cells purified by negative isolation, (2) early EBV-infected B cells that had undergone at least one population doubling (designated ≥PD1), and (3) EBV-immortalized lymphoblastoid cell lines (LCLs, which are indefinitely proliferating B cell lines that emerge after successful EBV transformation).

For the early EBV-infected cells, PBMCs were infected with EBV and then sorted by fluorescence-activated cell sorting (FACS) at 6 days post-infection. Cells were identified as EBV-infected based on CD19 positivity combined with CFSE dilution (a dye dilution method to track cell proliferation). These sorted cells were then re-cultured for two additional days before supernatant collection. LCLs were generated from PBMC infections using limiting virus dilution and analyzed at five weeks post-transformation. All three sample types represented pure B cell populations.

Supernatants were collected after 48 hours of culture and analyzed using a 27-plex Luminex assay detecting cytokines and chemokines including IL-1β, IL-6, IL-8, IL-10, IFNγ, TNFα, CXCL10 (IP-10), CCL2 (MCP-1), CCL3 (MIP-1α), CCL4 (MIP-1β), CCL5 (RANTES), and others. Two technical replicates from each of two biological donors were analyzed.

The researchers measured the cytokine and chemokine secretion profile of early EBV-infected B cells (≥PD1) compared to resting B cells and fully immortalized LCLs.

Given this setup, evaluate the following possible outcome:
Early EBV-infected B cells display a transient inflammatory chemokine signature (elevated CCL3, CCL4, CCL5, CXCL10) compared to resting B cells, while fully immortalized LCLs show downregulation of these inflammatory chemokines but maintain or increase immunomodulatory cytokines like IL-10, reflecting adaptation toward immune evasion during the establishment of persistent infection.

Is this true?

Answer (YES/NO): NO